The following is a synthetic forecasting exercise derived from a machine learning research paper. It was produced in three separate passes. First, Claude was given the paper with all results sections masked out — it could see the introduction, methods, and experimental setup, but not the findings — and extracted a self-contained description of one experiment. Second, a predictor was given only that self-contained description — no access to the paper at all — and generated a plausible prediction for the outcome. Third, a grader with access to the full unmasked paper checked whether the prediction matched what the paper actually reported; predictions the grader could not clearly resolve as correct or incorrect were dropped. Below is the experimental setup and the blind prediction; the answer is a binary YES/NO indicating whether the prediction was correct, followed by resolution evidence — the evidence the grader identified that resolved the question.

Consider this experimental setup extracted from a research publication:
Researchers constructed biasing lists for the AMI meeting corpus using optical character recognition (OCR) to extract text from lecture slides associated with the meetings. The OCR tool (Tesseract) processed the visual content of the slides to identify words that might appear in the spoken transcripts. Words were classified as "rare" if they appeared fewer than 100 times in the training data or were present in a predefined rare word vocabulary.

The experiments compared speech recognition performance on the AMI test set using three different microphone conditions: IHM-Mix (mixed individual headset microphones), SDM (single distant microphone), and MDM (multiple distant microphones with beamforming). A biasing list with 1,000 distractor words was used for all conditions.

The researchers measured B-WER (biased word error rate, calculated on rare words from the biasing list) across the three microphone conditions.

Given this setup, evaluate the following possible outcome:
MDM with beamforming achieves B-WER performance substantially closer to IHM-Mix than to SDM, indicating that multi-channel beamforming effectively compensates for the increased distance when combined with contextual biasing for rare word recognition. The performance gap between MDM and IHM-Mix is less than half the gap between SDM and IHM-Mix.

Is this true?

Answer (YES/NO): NO